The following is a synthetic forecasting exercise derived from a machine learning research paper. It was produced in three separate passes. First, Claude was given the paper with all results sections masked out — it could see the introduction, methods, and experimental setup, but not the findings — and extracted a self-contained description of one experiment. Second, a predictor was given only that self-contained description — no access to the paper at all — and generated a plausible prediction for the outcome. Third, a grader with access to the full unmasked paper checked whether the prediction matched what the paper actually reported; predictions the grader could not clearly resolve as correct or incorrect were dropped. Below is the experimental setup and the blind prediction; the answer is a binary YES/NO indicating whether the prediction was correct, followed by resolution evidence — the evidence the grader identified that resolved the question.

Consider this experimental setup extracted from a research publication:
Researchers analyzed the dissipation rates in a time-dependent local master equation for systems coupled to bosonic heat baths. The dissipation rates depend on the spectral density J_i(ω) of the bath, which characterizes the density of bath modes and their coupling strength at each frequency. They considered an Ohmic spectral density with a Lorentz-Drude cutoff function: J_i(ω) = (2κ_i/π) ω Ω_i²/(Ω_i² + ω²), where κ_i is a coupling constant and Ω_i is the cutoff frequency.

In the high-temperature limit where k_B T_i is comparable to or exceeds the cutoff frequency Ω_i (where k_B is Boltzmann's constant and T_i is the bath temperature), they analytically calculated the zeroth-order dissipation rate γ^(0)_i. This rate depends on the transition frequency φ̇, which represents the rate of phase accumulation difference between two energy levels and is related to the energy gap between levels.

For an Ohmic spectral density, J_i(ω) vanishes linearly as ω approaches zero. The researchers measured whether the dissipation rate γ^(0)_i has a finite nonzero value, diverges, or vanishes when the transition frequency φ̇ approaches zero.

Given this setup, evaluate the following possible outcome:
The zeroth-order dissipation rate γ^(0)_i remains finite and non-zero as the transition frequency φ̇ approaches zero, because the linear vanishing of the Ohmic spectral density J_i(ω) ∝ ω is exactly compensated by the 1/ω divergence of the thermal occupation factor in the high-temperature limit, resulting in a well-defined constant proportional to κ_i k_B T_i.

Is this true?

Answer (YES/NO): YES